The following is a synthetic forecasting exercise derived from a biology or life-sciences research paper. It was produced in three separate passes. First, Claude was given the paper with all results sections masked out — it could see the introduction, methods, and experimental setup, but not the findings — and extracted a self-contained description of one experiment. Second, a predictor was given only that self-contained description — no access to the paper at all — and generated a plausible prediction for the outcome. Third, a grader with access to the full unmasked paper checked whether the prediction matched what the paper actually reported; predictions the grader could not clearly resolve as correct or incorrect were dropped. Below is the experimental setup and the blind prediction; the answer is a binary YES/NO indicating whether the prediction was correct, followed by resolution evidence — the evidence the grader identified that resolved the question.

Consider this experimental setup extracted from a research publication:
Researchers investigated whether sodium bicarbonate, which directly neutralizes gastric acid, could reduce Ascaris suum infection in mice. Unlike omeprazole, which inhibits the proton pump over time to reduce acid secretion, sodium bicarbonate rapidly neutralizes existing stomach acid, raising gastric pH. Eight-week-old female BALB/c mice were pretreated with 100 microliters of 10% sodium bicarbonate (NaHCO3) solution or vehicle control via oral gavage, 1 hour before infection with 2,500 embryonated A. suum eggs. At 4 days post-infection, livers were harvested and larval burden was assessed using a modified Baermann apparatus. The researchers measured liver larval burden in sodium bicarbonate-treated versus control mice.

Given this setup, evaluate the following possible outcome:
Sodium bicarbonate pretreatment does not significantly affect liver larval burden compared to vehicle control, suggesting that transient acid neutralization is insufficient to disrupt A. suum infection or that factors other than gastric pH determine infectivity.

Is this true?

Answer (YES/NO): NO